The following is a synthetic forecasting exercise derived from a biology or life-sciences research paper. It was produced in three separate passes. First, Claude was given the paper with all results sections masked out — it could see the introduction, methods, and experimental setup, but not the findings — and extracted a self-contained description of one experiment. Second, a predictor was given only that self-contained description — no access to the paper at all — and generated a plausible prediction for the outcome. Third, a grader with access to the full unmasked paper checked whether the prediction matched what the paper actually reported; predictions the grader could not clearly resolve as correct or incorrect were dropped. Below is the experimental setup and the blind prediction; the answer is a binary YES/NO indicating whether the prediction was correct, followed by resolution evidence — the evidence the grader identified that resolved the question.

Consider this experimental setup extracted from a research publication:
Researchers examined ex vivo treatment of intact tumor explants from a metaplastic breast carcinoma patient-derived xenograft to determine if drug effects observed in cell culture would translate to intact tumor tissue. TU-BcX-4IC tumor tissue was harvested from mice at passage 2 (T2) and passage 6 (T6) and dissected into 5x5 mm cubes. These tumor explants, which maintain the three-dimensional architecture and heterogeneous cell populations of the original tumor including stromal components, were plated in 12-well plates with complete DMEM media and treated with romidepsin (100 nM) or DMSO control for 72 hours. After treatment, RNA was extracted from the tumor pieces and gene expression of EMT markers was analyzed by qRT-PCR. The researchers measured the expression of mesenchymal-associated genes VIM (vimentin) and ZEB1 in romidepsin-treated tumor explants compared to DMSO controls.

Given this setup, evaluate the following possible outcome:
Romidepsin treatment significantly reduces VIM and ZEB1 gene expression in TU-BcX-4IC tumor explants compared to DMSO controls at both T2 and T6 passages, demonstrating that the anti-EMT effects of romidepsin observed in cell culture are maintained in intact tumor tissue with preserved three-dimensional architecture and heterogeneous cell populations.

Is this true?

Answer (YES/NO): NO